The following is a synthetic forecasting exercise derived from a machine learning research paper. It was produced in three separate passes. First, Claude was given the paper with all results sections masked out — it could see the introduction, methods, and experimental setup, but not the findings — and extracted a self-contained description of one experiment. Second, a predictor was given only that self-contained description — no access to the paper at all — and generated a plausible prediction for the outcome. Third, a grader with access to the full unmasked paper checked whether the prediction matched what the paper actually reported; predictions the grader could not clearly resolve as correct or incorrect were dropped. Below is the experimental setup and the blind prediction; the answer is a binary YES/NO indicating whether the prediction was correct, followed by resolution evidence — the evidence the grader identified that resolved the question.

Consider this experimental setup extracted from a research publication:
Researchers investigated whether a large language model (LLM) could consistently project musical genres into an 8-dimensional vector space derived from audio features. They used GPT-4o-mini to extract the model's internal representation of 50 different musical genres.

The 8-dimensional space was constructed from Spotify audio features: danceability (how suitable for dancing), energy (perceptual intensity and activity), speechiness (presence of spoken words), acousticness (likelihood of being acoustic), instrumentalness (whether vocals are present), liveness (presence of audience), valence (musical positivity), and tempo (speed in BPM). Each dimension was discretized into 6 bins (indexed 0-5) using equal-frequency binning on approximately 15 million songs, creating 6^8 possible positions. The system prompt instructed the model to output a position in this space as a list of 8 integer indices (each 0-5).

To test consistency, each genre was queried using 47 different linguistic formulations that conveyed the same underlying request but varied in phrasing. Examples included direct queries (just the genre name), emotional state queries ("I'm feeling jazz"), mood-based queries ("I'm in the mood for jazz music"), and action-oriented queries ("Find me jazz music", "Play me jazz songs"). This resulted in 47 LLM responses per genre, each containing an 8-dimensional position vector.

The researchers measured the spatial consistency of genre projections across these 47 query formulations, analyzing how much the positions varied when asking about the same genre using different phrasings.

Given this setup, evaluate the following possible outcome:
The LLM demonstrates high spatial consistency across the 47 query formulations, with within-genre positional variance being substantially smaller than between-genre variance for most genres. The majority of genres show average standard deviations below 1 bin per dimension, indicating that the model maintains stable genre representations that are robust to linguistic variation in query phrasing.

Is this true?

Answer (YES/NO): YES